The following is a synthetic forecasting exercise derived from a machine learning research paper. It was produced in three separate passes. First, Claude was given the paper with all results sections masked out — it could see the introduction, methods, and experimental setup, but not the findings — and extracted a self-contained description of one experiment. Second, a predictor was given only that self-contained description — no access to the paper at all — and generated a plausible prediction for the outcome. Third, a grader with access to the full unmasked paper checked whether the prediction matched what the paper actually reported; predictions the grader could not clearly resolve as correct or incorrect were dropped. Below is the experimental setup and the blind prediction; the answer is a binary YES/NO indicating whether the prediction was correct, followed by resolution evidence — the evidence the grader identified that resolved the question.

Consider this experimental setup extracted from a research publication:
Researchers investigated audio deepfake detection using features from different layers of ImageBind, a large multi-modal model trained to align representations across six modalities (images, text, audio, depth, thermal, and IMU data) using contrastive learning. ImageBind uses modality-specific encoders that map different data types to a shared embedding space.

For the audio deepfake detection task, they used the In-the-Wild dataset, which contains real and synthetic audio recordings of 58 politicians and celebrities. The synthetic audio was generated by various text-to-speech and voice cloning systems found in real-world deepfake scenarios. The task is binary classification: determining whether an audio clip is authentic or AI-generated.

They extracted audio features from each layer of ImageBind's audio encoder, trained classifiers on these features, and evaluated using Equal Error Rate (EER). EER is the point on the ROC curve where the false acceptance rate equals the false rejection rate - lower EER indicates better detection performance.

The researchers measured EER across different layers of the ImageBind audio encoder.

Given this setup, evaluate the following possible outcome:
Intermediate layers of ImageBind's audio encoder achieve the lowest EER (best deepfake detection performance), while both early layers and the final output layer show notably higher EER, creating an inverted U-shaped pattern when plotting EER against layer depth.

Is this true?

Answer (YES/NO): NO